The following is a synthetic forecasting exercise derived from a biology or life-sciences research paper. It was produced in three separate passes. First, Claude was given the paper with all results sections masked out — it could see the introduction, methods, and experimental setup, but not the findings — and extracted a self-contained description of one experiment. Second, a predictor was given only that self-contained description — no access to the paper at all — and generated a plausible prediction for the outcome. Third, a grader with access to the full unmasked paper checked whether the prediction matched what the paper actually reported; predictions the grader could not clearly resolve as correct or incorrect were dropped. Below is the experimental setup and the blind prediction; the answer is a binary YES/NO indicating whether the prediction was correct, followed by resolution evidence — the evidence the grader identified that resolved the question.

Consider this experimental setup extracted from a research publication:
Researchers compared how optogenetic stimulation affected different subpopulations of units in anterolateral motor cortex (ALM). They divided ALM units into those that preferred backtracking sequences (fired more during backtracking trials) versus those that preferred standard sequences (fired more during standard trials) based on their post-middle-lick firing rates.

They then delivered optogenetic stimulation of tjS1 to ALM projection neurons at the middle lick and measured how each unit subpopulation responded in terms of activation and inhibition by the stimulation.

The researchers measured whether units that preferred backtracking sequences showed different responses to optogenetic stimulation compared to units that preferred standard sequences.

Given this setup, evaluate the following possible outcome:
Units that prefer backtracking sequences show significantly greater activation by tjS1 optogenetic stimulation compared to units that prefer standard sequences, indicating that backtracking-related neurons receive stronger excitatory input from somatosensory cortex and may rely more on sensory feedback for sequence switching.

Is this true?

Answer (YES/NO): YES